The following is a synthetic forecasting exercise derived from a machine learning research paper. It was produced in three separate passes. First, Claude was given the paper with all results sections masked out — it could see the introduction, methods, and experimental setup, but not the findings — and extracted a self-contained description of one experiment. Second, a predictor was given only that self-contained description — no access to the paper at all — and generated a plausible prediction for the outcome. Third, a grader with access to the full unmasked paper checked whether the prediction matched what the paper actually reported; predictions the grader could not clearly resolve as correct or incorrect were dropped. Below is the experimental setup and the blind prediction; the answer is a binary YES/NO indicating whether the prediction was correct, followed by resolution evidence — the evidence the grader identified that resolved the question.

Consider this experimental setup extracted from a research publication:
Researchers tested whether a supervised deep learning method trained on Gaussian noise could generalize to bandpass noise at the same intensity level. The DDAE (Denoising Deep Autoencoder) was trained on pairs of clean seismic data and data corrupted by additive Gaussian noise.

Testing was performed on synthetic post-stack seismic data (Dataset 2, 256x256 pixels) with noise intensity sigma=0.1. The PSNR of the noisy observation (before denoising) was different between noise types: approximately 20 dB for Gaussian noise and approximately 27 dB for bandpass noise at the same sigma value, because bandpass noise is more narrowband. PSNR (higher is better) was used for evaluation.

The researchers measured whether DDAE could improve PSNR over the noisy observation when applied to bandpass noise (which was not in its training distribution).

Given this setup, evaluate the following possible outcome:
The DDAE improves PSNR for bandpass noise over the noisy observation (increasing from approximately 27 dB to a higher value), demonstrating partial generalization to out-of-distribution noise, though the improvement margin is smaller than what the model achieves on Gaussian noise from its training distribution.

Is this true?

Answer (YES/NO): NO